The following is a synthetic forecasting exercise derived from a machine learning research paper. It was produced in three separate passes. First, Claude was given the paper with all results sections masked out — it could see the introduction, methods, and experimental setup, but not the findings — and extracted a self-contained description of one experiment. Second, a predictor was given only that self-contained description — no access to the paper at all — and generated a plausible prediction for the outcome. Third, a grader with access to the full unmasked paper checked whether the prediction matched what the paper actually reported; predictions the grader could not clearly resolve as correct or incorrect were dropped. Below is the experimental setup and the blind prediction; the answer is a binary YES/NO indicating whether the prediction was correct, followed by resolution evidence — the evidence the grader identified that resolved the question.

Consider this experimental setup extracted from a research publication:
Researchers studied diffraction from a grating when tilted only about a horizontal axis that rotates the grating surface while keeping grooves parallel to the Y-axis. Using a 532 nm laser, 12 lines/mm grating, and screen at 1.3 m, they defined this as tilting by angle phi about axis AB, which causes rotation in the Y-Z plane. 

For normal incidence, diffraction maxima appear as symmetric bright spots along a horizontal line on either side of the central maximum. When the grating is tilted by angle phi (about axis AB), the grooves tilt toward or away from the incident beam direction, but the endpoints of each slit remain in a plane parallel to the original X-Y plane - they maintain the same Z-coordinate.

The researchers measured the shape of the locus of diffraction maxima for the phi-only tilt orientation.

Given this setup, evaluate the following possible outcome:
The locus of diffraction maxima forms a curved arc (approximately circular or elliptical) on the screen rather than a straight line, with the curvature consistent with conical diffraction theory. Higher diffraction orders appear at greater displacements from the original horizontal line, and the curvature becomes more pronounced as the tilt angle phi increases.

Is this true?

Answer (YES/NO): NO